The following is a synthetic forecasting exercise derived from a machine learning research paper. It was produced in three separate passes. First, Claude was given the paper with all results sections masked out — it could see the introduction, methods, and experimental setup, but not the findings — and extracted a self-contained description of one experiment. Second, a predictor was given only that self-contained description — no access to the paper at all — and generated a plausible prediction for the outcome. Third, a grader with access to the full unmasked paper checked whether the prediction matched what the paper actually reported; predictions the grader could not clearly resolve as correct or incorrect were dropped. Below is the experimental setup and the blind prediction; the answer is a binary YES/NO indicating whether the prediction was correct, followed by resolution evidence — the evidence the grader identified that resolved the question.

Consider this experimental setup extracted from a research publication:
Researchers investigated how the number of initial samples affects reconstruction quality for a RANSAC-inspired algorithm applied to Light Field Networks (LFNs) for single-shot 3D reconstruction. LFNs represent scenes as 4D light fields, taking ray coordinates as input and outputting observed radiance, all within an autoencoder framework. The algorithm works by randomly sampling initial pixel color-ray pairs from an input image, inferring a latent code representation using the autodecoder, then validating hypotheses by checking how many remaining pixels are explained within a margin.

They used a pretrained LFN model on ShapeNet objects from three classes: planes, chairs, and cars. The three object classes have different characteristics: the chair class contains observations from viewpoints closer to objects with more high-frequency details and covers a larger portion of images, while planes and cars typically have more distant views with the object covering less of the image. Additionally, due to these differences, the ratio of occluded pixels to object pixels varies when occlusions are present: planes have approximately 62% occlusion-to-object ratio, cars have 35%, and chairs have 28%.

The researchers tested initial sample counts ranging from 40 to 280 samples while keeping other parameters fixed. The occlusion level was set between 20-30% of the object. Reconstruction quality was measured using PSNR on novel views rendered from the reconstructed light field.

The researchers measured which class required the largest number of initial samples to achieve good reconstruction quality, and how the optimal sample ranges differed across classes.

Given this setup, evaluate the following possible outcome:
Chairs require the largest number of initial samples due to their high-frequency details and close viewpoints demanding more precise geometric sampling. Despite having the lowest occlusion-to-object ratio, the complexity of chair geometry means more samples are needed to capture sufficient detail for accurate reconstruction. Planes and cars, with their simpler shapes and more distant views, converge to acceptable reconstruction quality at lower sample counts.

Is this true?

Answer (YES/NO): YES